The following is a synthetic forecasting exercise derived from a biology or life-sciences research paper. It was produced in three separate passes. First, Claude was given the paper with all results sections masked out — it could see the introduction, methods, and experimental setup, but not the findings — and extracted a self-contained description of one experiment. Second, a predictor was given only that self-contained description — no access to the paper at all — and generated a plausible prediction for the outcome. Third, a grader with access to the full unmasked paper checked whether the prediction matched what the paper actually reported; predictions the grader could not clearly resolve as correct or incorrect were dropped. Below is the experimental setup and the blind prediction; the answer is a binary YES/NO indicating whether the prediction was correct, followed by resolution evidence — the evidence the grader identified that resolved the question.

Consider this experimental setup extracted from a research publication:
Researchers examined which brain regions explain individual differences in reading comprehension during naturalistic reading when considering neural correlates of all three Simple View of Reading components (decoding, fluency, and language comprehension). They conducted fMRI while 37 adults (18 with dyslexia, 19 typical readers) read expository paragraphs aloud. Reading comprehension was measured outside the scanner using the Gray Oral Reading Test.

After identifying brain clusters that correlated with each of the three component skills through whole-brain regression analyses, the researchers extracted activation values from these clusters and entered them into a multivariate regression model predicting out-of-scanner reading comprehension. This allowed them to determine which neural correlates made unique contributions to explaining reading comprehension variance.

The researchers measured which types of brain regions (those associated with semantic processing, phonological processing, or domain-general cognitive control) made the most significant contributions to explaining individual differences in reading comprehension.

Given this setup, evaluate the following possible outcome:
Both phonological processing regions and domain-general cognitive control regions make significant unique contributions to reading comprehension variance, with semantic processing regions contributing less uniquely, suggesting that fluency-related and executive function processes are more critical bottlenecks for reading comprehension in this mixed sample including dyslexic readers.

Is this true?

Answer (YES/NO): NO